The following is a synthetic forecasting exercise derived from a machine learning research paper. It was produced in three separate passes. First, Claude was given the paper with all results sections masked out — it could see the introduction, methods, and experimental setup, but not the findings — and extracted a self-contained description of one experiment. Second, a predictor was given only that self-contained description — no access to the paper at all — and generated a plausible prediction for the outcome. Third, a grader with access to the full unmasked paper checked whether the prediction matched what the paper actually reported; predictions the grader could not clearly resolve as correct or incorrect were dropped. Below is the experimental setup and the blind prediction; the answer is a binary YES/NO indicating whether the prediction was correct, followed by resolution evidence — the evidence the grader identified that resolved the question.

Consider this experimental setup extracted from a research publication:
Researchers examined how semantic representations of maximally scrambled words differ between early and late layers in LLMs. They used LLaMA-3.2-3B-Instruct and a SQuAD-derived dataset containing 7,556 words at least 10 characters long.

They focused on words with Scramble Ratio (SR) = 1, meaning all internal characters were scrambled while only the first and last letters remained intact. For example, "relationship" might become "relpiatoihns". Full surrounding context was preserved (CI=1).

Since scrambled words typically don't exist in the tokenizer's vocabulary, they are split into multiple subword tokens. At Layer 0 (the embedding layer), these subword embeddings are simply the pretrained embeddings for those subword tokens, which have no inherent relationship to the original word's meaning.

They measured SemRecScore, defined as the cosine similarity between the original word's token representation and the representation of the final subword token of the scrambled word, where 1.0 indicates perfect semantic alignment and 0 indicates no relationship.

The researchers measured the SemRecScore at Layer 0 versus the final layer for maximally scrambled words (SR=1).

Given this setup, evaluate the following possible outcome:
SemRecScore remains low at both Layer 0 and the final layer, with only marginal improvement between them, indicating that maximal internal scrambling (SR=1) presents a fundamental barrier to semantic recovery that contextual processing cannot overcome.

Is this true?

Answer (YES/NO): NO